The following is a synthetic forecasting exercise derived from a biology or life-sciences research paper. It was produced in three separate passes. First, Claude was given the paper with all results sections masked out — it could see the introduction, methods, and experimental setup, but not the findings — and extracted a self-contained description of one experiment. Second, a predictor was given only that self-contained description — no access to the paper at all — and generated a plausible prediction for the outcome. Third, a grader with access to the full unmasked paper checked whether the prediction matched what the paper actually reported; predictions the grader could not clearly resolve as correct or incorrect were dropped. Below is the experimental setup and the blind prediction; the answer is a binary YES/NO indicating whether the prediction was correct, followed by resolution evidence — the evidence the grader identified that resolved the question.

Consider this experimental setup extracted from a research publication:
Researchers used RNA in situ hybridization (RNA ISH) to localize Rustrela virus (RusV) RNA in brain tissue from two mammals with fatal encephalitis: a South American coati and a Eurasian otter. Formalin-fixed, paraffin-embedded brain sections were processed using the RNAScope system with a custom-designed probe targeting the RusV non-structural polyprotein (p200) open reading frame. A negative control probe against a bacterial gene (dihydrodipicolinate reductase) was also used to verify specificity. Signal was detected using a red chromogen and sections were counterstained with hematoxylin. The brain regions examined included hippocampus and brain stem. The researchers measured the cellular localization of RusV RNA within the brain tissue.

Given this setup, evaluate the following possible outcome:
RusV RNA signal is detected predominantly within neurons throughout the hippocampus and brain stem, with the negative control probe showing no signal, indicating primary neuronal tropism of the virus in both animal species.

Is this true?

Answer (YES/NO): YES